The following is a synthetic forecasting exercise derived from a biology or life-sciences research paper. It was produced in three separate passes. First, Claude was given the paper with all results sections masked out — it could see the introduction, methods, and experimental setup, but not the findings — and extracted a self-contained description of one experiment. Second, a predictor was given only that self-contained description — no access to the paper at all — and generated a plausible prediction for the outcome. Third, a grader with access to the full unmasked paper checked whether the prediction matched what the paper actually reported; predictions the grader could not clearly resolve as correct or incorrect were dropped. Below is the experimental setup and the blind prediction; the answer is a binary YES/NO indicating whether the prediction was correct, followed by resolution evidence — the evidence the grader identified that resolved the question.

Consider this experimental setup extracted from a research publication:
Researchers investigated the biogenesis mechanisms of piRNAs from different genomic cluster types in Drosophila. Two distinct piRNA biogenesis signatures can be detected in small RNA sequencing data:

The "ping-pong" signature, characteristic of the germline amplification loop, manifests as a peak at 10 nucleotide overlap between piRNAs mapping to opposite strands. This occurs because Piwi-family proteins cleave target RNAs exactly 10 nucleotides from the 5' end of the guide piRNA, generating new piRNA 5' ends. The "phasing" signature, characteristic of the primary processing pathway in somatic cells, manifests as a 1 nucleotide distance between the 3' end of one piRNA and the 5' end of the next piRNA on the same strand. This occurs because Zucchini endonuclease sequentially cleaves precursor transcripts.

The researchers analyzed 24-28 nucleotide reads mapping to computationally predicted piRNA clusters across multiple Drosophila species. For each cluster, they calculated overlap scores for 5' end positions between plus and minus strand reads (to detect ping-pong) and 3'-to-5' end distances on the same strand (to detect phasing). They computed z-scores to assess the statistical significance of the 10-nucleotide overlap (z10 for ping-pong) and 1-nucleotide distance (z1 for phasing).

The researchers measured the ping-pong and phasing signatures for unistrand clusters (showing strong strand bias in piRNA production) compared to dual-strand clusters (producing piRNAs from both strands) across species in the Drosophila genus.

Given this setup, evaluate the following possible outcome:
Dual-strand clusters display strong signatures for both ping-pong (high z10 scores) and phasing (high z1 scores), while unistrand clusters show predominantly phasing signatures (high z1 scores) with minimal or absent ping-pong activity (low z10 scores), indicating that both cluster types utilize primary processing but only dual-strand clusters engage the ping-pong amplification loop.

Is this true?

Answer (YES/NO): NO